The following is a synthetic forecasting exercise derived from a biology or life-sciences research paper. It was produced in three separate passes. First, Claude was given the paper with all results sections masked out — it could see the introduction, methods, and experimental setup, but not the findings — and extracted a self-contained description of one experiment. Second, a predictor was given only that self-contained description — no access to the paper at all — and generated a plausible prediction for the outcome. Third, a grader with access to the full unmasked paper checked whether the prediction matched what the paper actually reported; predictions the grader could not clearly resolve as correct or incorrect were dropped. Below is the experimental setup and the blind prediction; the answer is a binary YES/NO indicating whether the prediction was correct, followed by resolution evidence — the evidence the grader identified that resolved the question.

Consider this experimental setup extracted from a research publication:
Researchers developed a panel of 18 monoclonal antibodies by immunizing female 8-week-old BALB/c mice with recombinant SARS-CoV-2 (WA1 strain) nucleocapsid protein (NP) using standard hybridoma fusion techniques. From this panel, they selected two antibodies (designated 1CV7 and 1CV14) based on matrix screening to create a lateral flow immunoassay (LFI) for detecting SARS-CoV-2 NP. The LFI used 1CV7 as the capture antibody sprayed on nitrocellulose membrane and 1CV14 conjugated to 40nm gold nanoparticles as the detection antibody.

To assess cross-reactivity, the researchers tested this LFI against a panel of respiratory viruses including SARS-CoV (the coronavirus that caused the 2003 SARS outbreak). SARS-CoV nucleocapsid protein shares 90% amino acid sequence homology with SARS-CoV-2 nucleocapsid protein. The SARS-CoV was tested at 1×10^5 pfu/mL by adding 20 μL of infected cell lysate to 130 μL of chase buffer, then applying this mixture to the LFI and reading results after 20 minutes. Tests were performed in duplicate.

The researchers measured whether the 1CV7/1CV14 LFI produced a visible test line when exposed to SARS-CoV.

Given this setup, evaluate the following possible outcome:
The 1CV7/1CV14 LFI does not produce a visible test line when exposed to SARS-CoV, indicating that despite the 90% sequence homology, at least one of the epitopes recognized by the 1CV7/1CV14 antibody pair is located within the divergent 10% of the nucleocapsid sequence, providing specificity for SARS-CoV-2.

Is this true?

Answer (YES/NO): YES